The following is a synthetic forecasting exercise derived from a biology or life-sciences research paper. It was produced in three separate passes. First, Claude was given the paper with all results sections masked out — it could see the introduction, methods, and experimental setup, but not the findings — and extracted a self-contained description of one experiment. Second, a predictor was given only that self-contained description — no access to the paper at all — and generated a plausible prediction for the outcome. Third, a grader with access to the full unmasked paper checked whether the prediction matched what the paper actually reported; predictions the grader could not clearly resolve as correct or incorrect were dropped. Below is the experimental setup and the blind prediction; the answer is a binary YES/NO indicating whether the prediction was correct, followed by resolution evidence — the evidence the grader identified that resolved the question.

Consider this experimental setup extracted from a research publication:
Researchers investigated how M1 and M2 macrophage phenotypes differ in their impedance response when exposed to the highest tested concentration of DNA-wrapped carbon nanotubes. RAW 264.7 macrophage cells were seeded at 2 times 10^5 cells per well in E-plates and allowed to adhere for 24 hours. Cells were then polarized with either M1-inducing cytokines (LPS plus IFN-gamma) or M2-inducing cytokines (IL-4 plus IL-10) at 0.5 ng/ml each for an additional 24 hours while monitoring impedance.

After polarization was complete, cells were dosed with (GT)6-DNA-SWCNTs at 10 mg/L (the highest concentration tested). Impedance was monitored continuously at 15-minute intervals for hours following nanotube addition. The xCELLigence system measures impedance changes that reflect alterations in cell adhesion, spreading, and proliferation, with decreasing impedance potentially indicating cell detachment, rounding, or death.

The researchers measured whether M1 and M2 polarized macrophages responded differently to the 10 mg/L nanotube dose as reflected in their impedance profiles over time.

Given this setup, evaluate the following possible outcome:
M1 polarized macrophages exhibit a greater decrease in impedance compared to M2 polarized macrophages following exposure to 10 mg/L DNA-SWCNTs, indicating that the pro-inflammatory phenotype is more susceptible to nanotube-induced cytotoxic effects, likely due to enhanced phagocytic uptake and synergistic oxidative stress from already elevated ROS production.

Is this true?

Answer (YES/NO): NO